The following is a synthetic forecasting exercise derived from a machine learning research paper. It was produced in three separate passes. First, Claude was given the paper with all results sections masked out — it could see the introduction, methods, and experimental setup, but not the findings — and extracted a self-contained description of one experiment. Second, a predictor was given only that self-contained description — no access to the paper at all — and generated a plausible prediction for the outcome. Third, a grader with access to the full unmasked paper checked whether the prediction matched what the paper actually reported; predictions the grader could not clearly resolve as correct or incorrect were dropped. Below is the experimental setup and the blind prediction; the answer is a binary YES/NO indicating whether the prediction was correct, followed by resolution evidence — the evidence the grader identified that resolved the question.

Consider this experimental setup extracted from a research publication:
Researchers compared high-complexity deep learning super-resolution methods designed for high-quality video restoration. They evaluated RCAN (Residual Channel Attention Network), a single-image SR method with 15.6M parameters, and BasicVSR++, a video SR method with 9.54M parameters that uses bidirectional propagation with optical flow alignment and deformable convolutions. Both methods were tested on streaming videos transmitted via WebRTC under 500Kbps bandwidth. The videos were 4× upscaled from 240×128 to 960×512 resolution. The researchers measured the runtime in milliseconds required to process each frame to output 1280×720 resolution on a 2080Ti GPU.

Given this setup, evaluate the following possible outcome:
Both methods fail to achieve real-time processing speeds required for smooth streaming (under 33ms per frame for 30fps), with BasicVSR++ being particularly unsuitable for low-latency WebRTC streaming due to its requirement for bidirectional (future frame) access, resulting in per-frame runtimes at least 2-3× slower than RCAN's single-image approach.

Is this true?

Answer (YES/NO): YES